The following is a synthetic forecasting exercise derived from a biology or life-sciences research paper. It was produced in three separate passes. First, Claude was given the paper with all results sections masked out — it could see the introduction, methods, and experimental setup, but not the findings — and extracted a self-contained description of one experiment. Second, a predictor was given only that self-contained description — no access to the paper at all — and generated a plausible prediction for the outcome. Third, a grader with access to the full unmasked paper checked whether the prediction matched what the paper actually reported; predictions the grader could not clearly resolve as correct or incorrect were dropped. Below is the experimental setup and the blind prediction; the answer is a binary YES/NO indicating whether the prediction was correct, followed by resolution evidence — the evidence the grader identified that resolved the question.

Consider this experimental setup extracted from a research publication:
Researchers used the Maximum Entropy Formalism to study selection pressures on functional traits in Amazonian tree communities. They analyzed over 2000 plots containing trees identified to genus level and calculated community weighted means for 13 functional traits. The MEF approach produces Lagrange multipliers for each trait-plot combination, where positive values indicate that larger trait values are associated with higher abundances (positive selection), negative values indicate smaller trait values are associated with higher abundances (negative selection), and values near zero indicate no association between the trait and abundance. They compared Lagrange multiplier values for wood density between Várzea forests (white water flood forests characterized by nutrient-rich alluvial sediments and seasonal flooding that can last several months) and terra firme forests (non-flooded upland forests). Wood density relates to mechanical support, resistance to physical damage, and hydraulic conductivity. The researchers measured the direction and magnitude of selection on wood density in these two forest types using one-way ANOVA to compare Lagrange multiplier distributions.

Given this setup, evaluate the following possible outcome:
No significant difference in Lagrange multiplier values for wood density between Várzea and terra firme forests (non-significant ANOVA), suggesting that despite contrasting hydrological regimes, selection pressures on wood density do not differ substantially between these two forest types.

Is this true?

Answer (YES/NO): NO